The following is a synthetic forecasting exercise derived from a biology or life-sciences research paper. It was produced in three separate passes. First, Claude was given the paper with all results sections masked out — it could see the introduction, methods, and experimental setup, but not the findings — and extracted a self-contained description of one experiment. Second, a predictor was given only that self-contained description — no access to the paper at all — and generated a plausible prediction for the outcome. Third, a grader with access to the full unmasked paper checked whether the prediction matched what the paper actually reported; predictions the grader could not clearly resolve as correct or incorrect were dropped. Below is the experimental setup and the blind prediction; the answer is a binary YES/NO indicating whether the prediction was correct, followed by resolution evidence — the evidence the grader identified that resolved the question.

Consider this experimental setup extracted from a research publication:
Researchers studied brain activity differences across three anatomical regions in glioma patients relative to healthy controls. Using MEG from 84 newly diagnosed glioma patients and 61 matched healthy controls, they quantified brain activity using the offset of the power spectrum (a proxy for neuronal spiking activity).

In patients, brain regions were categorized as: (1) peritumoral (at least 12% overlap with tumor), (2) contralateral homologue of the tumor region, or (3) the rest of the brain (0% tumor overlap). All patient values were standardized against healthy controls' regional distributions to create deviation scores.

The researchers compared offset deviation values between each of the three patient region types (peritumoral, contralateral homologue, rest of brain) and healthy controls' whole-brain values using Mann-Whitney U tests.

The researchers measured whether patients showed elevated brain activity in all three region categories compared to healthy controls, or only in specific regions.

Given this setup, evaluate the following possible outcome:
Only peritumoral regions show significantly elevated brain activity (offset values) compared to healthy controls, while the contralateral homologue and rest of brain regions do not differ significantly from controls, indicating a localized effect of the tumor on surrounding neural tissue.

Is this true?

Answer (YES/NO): NO